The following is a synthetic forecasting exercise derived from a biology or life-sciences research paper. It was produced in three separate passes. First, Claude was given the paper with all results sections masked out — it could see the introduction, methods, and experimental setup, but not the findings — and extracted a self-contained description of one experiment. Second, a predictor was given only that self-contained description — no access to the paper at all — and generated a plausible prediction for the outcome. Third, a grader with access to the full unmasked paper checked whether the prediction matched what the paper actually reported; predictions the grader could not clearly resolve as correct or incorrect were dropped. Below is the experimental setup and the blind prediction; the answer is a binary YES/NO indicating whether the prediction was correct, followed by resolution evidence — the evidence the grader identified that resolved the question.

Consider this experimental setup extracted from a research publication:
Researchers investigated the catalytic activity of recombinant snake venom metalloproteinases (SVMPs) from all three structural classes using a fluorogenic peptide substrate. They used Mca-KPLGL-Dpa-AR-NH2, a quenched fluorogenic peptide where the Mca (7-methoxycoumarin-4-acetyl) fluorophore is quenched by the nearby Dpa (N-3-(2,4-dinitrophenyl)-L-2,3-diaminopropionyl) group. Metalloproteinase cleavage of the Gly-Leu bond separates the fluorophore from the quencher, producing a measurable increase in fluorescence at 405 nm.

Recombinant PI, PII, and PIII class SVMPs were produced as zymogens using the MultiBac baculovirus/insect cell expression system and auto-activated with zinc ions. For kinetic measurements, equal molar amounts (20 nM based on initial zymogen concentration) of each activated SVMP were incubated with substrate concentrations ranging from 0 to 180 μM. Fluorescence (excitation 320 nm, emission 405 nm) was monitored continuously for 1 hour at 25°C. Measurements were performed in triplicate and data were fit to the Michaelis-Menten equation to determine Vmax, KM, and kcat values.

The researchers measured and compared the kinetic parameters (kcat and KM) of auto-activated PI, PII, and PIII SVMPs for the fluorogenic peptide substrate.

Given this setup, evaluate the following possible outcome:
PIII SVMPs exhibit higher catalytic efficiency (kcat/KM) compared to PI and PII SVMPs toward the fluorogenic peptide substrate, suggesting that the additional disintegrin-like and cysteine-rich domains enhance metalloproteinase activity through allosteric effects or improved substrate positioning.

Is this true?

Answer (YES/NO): NO